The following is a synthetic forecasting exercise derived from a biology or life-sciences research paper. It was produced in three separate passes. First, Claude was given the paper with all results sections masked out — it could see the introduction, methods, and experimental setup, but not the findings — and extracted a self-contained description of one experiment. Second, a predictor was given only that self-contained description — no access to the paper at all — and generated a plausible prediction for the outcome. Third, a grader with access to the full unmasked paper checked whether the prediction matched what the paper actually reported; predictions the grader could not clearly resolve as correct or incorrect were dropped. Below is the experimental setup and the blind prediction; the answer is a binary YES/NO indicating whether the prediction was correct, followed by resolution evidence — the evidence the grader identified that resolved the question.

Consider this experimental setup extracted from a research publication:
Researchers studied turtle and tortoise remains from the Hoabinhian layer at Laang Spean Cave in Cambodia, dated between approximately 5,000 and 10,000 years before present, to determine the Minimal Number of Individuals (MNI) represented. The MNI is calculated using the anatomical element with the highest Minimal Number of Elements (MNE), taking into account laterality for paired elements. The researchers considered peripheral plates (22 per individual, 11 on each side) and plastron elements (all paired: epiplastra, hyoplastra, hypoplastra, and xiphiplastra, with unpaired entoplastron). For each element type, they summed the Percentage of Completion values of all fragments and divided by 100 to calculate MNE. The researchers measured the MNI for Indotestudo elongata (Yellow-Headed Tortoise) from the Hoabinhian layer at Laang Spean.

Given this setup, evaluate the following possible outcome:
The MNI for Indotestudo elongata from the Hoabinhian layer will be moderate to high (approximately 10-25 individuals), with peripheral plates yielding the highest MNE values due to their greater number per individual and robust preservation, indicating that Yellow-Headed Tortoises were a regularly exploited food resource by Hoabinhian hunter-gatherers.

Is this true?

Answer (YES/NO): NO